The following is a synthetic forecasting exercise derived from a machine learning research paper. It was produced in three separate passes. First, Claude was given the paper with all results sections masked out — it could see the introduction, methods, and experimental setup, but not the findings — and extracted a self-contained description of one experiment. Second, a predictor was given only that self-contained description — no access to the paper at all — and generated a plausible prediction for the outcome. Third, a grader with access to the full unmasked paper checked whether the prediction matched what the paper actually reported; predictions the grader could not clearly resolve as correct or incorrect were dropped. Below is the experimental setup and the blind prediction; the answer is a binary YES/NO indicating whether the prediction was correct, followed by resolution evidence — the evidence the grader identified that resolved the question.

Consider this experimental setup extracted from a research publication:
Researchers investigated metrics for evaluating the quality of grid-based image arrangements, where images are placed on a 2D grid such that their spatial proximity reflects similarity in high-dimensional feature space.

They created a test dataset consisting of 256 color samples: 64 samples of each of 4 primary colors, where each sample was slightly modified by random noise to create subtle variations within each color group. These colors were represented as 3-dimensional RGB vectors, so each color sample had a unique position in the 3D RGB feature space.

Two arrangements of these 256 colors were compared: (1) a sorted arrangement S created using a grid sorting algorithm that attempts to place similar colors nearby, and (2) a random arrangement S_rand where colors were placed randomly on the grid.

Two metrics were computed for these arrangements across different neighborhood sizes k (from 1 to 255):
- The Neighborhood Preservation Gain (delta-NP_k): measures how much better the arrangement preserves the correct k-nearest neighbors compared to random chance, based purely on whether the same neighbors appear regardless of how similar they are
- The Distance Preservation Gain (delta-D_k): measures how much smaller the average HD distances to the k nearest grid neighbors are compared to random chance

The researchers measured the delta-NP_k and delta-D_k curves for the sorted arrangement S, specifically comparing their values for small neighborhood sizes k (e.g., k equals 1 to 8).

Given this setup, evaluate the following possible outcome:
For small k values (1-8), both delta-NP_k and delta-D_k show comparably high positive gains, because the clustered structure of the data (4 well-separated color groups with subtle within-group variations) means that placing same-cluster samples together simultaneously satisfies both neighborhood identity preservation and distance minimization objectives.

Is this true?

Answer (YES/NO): NO